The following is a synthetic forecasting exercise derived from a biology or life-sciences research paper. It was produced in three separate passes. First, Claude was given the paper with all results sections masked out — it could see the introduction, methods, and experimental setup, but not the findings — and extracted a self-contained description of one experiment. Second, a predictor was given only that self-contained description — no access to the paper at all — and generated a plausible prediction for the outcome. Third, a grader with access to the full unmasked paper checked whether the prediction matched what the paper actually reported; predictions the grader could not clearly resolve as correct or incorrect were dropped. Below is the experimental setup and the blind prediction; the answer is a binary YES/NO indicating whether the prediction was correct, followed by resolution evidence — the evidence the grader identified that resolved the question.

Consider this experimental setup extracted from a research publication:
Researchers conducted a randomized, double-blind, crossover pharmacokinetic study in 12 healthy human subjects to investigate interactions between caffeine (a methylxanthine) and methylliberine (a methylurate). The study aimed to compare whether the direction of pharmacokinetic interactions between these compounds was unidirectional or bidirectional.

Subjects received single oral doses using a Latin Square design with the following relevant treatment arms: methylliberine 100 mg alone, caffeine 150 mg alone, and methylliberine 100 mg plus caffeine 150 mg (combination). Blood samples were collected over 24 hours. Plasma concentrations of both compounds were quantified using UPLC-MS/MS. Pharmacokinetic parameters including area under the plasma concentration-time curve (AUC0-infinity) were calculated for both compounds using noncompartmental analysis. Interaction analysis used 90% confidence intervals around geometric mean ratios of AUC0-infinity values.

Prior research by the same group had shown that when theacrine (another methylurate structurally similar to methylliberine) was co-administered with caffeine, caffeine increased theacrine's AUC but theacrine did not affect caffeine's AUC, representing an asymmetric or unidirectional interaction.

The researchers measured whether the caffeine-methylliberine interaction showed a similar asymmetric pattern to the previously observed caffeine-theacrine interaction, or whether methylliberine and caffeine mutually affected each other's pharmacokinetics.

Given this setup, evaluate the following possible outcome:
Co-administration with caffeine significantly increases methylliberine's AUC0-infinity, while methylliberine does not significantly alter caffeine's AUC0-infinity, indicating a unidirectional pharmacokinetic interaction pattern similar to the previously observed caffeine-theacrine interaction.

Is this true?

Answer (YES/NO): NO